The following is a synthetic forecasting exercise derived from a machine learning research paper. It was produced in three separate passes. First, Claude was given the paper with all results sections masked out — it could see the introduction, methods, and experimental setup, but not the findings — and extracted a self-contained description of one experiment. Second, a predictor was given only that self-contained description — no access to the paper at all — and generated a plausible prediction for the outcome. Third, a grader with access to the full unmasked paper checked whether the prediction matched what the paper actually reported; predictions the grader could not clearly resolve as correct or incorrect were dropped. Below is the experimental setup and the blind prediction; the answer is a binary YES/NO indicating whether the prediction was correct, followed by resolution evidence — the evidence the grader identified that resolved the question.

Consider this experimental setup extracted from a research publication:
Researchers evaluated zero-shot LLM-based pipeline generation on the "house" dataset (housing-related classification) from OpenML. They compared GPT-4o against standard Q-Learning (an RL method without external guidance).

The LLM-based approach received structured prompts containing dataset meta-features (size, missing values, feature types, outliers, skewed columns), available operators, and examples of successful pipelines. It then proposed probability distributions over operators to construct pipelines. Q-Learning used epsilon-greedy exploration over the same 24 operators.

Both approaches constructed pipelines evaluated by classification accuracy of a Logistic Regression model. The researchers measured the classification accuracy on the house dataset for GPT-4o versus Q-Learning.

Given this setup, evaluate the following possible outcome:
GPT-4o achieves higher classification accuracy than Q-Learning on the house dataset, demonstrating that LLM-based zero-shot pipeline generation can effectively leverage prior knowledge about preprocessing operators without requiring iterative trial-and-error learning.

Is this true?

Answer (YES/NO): NO